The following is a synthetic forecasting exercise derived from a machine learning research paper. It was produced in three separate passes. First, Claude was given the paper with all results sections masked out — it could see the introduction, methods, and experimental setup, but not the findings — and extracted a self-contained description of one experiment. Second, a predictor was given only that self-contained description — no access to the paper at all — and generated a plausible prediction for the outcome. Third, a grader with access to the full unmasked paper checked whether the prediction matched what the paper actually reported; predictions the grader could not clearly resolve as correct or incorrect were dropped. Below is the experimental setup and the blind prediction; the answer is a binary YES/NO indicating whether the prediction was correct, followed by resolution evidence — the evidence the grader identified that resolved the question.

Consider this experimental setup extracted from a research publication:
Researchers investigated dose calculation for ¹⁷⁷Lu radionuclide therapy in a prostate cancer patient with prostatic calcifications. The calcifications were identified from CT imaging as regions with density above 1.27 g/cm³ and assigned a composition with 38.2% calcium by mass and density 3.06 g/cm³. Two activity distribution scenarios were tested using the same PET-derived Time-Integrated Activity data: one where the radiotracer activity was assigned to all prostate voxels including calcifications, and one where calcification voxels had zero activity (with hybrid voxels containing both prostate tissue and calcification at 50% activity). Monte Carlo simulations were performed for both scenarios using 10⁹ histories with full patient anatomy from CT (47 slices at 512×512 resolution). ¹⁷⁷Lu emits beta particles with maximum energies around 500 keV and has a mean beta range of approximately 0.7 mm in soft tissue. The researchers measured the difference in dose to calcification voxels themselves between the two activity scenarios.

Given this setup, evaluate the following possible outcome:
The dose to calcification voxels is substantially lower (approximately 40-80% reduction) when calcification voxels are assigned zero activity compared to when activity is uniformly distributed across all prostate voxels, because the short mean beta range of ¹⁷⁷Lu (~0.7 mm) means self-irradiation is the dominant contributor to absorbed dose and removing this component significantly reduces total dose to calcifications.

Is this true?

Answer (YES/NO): NO